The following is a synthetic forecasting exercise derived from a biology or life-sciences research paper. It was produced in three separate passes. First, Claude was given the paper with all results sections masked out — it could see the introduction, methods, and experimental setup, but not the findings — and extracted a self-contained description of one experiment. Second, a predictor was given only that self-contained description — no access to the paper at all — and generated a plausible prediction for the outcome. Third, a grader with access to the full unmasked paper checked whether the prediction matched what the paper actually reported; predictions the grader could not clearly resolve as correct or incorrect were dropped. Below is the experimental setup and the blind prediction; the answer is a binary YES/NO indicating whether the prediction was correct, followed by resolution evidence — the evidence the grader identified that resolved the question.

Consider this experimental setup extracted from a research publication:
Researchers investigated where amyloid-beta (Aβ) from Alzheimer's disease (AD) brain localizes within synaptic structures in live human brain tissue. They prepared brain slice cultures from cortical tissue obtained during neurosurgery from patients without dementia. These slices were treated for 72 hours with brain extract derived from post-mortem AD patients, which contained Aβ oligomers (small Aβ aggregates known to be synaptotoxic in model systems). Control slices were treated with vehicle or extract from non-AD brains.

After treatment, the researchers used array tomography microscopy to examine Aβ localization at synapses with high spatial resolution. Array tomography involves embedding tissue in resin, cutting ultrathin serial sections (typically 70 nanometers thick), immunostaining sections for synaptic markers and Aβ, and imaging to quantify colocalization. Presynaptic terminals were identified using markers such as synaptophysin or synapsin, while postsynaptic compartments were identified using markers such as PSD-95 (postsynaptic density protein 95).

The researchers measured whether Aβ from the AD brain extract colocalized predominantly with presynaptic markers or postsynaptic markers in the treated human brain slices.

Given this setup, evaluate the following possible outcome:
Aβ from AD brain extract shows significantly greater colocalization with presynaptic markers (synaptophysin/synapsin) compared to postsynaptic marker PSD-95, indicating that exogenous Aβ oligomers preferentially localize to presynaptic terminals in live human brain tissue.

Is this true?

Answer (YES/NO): NO